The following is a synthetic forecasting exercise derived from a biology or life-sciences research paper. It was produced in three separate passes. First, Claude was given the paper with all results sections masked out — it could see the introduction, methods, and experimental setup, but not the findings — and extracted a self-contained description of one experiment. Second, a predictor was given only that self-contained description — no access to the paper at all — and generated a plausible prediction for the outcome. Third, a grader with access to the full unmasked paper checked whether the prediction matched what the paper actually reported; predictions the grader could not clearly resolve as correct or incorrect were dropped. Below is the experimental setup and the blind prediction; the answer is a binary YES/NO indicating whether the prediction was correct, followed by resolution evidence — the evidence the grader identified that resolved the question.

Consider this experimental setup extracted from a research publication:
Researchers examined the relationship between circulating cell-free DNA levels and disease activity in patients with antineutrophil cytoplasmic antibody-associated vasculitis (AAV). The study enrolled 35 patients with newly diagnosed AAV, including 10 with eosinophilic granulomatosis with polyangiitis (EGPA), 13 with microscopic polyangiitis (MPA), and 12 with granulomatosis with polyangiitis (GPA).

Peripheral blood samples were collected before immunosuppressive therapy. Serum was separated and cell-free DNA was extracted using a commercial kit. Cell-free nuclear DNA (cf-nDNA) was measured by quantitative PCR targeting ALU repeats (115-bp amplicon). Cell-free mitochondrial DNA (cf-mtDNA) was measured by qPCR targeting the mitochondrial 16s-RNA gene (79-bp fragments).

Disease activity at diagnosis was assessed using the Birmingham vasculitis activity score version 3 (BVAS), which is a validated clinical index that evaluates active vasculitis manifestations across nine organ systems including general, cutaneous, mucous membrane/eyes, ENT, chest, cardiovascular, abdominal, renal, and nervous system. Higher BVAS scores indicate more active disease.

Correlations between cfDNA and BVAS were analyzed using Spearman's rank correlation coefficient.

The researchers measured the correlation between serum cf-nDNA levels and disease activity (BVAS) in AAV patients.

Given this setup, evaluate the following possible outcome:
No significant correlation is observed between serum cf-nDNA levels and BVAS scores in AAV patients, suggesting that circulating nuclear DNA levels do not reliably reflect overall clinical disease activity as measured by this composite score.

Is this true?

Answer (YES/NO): NO